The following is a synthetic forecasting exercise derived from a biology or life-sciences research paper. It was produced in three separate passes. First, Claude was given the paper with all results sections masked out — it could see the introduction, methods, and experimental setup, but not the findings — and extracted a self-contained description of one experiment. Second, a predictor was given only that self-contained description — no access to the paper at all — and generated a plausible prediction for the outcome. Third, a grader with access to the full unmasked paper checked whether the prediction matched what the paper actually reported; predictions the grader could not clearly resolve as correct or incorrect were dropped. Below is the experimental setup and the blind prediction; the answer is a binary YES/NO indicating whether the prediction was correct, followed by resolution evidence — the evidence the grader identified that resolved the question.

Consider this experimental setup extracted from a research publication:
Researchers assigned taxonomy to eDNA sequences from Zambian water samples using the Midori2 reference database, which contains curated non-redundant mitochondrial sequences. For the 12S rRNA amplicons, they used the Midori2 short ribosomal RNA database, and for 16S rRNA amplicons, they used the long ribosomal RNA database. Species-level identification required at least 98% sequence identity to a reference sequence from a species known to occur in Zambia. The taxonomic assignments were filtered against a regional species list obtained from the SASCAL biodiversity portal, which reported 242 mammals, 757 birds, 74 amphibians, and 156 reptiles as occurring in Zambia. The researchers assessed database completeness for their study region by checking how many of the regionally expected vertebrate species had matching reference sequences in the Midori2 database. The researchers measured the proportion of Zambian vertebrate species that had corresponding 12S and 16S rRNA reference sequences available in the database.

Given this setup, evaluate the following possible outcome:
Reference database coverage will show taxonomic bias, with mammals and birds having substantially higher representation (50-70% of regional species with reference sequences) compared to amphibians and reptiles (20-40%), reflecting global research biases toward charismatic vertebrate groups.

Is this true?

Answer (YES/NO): NO